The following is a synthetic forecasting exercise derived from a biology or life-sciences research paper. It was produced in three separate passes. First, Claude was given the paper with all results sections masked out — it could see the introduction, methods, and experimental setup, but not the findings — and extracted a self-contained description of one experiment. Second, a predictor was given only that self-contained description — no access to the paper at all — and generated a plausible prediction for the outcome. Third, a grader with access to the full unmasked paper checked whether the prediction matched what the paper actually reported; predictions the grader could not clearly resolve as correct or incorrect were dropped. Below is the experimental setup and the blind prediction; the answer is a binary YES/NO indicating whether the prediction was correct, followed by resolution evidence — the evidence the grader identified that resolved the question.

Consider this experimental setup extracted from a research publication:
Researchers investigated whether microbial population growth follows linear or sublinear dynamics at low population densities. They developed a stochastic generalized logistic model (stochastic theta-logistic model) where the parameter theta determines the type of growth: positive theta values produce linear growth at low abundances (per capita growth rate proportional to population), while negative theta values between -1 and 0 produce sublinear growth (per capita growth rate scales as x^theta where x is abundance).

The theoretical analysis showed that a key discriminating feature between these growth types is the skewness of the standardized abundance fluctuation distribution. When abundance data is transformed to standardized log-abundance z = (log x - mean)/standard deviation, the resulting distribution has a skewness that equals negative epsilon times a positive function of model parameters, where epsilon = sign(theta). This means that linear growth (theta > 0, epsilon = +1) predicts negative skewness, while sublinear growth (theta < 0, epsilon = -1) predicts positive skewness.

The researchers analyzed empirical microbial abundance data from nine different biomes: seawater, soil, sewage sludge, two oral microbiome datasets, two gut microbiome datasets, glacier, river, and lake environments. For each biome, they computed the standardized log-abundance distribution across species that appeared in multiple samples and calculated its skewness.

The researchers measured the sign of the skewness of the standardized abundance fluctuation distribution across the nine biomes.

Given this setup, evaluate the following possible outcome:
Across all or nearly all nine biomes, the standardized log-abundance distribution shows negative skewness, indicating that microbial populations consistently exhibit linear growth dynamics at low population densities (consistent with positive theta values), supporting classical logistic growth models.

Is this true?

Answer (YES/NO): YES